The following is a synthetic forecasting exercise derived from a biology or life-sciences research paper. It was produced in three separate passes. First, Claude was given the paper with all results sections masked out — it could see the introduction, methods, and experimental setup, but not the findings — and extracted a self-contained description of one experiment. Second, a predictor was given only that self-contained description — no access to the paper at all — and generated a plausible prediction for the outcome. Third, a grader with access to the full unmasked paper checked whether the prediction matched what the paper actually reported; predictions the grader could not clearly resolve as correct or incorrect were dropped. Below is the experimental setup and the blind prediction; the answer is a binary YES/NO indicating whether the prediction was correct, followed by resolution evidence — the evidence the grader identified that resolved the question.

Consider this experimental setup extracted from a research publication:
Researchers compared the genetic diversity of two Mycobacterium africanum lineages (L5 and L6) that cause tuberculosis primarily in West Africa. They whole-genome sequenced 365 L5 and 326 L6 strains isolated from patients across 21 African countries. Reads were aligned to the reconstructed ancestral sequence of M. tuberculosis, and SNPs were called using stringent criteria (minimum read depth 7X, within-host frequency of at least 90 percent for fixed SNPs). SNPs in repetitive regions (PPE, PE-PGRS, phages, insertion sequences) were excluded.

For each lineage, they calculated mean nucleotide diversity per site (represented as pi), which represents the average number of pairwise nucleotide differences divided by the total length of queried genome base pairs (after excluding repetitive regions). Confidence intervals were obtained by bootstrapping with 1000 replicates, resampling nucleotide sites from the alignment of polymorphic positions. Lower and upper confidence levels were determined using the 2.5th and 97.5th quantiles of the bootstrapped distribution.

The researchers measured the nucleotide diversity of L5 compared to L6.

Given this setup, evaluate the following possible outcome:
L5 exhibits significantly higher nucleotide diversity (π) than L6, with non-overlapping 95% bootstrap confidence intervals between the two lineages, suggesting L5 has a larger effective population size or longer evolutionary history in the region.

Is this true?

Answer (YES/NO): NO